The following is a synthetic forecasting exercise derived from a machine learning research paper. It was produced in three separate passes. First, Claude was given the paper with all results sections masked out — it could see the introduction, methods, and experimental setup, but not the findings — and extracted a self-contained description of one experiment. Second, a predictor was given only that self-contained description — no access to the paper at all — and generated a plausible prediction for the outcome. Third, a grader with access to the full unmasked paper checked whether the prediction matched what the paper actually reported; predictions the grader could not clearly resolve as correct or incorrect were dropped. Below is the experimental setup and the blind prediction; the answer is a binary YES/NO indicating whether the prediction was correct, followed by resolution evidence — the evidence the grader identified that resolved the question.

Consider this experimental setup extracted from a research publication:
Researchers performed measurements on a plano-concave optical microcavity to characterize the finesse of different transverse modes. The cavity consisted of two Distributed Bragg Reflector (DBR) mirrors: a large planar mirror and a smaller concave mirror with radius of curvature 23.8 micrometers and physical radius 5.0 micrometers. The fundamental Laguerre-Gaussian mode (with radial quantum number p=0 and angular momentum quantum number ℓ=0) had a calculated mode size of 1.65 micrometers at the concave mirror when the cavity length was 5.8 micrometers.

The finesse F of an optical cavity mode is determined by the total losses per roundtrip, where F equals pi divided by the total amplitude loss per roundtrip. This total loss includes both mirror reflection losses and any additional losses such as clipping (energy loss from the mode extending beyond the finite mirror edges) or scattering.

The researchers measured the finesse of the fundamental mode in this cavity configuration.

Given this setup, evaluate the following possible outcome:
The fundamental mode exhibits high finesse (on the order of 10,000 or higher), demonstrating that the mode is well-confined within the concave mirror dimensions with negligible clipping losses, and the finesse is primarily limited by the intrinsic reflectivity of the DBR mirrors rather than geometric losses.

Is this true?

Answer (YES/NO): NO